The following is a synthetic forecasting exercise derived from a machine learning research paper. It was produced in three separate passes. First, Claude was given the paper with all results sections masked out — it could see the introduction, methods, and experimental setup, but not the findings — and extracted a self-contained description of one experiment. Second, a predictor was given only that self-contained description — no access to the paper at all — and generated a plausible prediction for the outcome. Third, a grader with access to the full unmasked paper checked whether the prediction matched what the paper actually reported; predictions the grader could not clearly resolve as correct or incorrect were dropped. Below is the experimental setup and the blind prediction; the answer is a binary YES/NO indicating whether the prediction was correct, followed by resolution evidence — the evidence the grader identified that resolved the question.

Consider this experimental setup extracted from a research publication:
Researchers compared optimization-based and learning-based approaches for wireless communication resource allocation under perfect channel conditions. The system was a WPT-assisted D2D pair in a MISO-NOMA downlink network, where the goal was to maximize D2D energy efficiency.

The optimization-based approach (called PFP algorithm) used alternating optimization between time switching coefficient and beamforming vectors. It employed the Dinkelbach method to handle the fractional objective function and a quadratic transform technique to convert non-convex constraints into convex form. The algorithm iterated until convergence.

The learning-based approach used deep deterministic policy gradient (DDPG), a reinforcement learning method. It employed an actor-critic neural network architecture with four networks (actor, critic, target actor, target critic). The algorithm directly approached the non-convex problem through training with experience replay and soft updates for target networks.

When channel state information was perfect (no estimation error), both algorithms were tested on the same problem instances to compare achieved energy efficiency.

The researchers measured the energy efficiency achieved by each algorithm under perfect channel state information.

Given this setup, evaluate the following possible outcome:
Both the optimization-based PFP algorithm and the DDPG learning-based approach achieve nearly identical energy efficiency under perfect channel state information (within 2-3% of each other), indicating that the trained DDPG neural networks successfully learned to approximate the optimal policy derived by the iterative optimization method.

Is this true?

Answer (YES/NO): NO